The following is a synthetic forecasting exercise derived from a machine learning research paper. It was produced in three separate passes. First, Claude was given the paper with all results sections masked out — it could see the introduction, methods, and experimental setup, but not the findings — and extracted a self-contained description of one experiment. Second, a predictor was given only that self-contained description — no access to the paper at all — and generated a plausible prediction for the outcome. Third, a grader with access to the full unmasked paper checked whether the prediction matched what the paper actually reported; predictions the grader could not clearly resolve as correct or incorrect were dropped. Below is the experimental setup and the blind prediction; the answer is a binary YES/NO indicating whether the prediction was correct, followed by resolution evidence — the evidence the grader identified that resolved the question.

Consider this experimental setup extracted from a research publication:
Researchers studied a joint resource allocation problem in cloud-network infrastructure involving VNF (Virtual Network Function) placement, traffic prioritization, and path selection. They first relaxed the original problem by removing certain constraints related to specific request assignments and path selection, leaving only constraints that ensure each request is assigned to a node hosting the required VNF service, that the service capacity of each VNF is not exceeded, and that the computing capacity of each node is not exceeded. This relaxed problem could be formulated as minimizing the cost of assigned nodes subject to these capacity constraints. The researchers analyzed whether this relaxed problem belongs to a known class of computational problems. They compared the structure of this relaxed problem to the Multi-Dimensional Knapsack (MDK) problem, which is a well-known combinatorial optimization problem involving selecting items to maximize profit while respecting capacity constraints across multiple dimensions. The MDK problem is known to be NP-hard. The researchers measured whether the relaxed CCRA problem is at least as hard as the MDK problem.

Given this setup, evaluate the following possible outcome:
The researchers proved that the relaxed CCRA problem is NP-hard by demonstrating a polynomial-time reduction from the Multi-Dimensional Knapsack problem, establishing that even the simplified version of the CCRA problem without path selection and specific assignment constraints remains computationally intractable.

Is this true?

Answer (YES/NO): YES